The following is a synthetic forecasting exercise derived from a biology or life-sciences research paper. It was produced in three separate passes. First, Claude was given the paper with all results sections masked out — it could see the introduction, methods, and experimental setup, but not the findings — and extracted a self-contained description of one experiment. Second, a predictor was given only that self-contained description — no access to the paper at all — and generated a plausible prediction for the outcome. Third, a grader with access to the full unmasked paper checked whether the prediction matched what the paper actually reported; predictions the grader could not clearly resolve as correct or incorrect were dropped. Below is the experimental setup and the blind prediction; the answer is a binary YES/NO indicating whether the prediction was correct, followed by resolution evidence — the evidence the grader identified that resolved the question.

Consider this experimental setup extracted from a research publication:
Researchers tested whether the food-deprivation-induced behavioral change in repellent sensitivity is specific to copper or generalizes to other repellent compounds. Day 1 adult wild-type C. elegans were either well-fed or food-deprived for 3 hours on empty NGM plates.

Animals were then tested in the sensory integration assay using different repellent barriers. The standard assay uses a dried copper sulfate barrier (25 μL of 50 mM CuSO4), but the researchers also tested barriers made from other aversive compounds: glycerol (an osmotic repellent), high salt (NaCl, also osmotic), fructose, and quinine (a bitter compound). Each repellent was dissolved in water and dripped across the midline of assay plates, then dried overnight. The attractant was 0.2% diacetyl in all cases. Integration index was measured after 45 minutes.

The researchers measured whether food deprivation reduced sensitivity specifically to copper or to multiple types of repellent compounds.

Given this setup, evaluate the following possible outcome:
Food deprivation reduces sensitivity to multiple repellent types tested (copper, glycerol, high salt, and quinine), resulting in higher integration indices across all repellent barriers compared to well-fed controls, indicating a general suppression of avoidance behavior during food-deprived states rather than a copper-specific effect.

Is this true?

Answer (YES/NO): NO